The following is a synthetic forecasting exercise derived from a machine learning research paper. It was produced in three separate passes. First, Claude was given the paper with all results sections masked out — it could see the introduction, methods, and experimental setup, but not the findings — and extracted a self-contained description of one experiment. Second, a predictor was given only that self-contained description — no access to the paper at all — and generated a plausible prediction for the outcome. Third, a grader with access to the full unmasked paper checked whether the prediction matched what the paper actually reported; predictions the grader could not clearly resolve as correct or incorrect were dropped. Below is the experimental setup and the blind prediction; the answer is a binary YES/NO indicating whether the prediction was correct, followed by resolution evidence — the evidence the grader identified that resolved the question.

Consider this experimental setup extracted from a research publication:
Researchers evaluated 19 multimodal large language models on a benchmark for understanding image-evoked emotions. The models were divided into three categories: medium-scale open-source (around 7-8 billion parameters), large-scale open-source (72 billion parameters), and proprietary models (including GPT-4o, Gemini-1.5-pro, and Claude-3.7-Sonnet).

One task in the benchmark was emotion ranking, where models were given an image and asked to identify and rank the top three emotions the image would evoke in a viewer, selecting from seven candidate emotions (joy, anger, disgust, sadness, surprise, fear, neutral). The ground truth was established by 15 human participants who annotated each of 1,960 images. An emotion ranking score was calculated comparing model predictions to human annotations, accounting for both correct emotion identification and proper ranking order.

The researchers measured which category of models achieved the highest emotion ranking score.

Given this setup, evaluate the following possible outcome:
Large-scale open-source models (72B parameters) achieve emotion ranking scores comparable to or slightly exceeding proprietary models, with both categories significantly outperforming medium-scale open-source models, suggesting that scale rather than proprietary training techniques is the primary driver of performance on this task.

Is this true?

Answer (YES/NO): YES